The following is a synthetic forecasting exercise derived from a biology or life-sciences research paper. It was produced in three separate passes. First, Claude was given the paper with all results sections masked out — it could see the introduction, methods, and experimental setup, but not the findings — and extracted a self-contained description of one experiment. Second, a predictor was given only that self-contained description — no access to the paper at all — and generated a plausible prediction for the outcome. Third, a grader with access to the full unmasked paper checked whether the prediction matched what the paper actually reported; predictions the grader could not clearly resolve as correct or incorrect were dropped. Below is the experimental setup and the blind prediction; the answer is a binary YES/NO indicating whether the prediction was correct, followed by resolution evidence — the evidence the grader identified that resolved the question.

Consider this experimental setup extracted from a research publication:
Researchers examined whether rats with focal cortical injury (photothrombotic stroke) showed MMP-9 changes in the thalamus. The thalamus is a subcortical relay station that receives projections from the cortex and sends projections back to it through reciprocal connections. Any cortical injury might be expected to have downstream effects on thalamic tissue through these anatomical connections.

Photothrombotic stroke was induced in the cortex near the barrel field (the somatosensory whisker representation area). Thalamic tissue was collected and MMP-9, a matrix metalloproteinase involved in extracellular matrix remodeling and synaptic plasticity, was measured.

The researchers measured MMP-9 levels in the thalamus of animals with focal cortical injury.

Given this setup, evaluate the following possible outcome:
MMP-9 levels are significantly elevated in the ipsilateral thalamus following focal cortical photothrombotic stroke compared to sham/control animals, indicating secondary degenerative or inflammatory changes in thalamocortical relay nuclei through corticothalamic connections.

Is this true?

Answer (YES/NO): NO